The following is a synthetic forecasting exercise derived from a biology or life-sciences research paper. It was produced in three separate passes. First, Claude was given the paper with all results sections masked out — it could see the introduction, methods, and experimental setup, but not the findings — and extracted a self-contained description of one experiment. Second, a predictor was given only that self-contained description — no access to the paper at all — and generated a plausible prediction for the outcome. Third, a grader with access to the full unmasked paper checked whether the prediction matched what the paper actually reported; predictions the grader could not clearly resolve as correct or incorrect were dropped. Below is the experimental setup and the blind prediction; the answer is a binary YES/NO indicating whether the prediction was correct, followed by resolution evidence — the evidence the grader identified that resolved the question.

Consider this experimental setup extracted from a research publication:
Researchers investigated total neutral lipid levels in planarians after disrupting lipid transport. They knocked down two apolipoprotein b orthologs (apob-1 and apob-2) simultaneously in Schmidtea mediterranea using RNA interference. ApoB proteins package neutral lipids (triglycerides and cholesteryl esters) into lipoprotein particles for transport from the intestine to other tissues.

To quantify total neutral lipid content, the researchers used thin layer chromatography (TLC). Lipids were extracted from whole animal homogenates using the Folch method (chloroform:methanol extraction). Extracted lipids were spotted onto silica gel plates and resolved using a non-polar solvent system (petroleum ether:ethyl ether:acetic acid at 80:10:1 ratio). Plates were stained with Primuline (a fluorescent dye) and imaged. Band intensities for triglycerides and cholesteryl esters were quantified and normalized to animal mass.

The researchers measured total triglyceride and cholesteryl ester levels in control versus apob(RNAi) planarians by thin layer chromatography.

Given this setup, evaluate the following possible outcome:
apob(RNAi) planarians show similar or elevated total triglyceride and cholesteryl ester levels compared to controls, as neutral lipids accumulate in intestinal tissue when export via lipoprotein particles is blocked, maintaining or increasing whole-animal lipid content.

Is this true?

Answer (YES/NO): YES